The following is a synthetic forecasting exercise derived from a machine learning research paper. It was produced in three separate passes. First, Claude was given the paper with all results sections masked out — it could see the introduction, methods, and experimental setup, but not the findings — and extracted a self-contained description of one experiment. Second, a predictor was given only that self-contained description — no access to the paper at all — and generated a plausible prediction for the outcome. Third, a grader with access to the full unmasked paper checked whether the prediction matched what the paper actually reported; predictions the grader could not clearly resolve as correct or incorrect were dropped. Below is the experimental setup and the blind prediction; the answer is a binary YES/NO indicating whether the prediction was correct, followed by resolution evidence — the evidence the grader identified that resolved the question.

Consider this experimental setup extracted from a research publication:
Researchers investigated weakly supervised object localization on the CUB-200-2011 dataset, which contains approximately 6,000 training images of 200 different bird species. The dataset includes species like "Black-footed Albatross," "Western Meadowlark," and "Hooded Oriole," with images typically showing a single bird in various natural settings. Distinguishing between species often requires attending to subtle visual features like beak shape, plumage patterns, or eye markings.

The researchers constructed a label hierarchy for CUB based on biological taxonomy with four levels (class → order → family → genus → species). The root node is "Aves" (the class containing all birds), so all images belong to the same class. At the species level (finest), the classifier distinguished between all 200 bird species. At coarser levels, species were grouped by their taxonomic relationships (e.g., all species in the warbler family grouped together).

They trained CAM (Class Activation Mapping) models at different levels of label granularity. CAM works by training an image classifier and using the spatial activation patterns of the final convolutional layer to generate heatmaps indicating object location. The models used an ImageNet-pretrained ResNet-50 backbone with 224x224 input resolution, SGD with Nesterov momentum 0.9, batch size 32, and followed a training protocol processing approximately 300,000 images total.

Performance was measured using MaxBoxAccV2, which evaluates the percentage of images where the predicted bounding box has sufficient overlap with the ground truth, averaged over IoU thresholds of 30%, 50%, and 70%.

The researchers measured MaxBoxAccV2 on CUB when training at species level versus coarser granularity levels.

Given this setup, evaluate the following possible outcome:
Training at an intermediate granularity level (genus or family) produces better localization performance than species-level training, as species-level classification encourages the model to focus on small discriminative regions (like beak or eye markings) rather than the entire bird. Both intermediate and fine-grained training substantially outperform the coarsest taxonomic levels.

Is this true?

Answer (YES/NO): NO